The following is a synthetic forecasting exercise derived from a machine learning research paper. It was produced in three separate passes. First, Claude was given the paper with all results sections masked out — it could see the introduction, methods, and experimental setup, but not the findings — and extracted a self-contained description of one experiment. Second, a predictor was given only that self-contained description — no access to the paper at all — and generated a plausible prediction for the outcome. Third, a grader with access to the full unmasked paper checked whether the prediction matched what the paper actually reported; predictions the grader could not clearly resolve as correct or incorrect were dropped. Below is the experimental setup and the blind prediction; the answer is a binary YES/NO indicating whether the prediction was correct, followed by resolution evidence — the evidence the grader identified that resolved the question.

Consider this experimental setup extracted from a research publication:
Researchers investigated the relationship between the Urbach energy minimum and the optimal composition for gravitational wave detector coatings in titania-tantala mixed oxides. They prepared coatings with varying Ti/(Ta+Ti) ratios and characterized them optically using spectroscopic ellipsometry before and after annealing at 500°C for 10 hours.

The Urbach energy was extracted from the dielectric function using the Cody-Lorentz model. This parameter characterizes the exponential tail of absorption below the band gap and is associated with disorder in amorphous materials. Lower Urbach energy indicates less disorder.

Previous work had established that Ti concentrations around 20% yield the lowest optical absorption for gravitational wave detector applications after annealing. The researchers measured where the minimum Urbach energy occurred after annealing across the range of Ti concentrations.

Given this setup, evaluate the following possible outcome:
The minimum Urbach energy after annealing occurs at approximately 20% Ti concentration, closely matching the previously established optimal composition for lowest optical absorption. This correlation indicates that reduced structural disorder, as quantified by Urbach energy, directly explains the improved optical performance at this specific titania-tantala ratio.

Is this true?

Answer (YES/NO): YES